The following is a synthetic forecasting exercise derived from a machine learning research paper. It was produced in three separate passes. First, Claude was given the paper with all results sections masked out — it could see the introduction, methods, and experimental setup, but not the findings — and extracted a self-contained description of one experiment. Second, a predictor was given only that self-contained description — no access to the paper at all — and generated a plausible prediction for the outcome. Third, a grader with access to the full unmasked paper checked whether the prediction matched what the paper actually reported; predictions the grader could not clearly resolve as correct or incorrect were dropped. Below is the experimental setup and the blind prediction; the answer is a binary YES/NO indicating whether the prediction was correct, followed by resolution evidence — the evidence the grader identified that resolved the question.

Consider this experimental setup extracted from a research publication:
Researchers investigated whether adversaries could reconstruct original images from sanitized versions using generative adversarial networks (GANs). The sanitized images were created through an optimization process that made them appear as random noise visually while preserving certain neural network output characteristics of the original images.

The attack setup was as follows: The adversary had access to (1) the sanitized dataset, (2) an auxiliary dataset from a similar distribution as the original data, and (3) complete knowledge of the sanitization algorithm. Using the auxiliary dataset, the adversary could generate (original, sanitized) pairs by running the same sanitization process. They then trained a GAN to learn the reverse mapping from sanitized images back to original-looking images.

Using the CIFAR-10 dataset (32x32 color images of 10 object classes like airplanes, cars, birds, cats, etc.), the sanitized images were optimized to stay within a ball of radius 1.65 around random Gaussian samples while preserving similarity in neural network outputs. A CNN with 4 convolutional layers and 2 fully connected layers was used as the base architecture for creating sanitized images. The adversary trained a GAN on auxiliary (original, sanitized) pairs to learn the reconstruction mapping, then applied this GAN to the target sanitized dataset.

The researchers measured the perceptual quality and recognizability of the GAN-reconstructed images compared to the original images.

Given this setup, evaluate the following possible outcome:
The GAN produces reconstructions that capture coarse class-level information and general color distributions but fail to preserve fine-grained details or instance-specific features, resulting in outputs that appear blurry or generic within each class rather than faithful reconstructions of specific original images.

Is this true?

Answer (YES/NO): NO